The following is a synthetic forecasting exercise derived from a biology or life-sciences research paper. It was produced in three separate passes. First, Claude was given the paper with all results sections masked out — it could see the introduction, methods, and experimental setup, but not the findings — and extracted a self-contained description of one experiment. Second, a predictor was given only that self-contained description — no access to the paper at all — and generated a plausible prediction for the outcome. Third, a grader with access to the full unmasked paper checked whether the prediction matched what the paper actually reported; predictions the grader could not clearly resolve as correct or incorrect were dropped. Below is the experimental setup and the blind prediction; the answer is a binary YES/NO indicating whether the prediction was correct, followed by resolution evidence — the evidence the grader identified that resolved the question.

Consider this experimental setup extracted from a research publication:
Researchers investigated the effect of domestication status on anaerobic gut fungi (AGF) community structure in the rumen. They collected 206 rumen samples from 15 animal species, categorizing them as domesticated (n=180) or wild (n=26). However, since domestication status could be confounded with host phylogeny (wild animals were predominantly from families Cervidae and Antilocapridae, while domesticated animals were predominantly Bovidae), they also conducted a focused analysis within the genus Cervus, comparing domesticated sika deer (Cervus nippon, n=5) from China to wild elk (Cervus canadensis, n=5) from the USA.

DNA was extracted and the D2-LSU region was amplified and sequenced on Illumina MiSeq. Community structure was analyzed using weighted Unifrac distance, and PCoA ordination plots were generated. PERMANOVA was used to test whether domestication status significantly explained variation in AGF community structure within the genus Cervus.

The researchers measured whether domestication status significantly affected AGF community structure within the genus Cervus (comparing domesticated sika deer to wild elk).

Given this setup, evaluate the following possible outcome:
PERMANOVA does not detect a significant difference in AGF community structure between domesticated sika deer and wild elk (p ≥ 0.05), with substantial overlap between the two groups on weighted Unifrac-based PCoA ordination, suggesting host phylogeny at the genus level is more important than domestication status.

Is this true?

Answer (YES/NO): NO